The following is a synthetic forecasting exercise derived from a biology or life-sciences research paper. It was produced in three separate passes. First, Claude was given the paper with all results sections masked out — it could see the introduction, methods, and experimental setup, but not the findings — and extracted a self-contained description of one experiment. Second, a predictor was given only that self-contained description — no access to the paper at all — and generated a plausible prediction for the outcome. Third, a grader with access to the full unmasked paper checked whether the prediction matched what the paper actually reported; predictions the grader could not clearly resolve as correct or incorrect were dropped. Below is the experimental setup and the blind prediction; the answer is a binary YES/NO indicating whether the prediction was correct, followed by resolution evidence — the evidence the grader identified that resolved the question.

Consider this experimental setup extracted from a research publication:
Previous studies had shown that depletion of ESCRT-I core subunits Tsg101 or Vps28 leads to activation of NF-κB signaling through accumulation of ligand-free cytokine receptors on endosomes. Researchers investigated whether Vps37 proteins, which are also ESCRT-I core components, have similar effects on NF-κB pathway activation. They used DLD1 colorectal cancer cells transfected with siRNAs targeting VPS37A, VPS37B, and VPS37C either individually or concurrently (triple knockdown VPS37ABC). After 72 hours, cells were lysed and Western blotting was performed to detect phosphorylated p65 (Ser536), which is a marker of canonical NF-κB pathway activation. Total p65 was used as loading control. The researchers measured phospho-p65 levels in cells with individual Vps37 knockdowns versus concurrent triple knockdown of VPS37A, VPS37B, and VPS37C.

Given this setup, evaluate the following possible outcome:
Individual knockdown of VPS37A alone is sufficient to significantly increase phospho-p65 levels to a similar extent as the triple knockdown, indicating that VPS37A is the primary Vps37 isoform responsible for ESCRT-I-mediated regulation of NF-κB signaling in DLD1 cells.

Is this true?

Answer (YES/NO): NO